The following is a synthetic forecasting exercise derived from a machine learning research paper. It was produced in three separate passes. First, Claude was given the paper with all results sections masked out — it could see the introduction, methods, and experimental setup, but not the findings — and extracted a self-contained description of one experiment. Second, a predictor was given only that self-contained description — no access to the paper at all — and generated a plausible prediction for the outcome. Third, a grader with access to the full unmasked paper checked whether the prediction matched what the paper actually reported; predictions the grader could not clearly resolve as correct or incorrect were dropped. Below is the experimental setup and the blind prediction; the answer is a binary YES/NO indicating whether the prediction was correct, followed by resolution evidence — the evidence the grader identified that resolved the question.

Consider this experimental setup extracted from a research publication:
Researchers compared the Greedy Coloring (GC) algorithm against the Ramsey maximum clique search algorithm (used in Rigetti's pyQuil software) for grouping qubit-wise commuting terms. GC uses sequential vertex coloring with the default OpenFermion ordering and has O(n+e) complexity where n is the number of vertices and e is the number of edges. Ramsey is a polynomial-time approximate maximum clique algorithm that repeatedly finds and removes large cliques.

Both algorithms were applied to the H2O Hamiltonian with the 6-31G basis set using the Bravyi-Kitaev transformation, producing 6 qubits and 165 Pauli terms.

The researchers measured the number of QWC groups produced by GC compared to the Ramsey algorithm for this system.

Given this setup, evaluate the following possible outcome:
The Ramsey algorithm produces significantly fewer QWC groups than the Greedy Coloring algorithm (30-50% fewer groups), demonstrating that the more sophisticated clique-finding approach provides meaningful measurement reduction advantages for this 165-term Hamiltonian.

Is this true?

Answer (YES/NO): NO